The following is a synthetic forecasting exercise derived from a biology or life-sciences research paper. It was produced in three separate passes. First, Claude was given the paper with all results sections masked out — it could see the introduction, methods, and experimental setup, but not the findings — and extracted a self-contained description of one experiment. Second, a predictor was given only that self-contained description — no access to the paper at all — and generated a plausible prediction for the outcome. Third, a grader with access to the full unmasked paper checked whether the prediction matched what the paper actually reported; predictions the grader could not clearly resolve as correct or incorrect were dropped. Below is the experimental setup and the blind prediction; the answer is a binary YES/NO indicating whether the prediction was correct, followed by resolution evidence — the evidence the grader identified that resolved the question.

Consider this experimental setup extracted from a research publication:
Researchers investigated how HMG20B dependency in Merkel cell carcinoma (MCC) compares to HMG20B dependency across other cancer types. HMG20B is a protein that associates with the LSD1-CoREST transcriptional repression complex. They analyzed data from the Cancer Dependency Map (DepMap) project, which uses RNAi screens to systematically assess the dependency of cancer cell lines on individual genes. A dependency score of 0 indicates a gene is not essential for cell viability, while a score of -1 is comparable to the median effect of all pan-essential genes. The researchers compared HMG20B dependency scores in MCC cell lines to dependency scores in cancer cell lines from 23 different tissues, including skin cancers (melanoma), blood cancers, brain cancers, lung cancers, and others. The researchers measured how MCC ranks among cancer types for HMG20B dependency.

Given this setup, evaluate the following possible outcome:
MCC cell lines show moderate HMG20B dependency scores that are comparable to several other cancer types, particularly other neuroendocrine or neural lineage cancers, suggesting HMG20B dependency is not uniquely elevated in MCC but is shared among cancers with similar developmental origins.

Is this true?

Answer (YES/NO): NO